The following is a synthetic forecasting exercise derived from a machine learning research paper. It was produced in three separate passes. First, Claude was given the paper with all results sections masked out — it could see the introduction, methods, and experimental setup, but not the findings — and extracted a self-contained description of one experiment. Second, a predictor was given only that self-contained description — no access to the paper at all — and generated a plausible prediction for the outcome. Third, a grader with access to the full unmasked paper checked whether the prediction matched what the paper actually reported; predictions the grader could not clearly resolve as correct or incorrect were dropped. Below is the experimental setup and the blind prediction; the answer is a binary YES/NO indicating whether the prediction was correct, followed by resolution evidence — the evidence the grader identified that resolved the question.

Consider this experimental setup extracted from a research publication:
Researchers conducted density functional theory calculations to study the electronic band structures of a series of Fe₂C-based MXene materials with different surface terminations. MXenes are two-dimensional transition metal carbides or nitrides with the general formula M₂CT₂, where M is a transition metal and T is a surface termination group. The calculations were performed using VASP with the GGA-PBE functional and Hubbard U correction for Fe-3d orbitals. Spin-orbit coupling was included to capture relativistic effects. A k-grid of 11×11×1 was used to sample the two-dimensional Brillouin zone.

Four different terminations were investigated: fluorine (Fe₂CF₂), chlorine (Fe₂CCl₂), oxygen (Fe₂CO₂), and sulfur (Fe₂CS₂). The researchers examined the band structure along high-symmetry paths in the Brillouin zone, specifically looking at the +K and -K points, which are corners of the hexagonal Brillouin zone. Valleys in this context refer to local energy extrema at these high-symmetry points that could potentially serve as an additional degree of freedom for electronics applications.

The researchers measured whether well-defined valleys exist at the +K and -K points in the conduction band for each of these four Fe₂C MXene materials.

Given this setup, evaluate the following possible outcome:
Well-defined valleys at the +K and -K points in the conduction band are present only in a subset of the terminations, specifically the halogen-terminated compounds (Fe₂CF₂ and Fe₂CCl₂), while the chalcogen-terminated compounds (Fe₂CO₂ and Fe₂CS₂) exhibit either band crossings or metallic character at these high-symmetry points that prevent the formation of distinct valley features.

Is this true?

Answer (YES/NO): NO